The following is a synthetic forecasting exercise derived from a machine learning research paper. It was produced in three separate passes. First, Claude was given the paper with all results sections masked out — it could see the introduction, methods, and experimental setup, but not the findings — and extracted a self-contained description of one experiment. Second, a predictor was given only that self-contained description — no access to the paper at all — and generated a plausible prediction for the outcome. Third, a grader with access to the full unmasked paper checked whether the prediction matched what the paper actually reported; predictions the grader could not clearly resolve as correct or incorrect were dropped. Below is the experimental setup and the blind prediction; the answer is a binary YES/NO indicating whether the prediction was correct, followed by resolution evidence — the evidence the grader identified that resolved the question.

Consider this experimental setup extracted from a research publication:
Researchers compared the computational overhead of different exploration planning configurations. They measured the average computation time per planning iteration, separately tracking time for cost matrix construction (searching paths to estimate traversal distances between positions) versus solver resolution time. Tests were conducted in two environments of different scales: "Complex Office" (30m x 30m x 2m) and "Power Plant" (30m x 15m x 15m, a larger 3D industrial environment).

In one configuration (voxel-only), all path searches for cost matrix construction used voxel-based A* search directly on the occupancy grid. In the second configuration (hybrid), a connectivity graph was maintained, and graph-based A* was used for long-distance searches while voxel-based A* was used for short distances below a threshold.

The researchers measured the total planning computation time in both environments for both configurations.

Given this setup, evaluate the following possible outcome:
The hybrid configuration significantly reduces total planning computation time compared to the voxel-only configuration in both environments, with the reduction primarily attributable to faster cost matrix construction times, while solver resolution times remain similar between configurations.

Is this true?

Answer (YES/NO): YES